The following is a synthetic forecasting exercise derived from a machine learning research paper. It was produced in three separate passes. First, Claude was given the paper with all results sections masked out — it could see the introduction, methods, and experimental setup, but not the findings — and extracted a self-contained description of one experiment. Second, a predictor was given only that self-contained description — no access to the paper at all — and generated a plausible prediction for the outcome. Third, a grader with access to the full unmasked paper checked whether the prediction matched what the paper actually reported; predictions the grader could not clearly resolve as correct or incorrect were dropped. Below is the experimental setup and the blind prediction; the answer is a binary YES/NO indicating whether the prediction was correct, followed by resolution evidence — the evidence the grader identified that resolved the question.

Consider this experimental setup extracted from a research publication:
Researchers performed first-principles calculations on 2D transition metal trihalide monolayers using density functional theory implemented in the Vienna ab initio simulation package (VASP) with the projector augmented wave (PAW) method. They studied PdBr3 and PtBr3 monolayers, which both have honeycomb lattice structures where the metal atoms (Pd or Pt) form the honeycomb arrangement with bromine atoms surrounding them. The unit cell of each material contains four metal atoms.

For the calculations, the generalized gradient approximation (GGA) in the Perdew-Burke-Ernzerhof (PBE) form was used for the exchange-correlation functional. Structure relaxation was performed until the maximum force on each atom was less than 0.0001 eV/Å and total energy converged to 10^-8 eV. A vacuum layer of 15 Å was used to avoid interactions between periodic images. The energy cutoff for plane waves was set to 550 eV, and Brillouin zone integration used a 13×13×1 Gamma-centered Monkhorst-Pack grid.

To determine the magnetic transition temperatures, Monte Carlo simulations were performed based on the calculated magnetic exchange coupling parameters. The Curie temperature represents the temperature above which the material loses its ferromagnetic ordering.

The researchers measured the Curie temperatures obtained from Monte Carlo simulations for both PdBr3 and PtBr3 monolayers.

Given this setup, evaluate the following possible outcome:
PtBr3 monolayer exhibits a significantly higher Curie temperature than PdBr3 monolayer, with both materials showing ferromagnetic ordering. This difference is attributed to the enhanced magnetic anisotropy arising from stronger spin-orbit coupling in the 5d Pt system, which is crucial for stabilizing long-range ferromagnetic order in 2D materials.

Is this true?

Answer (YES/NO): NO